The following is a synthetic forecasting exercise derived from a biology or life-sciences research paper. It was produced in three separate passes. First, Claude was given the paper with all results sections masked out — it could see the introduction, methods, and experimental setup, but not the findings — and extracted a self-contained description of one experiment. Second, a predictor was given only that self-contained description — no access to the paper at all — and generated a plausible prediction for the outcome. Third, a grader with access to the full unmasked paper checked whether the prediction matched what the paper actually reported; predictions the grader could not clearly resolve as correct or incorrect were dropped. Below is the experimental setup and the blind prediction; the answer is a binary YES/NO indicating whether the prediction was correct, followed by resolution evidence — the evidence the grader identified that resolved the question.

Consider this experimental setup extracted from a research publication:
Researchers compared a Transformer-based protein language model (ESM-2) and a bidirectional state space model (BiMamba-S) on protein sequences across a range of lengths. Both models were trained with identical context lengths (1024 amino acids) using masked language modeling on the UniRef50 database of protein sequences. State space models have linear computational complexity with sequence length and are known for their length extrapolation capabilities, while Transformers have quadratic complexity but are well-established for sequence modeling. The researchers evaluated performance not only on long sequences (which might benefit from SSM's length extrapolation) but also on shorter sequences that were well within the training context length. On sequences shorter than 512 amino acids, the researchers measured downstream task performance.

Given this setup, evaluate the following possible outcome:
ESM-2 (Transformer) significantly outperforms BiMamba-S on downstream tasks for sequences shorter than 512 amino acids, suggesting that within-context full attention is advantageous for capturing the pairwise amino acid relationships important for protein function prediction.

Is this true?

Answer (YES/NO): NO